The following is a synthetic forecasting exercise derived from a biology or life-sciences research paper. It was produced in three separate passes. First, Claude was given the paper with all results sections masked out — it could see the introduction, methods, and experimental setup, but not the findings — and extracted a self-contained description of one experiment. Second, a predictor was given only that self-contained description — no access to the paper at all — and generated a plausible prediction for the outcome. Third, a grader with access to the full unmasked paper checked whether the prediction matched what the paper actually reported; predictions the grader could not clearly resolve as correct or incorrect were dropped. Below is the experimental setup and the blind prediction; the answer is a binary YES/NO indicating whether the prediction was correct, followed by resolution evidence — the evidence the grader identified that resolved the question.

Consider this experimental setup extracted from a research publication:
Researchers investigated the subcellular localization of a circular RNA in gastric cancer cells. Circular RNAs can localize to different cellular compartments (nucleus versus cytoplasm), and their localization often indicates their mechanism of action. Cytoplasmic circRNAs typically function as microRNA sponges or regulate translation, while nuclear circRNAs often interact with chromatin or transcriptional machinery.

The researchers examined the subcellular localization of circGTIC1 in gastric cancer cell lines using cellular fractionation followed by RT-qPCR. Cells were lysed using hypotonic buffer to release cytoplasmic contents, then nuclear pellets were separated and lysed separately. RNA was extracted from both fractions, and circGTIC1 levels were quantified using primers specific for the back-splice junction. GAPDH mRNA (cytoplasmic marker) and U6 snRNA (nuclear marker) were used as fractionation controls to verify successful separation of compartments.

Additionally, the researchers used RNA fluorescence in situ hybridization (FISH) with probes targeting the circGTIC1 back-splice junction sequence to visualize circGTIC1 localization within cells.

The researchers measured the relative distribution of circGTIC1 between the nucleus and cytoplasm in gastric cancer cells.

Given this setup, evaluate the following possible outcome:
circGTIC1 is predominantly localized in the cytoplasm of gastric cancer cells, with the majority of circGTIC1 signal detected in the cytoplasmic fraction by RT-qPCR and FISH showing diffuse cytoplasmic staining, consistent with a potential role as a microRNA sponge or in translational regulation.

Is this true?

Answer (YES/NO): NO